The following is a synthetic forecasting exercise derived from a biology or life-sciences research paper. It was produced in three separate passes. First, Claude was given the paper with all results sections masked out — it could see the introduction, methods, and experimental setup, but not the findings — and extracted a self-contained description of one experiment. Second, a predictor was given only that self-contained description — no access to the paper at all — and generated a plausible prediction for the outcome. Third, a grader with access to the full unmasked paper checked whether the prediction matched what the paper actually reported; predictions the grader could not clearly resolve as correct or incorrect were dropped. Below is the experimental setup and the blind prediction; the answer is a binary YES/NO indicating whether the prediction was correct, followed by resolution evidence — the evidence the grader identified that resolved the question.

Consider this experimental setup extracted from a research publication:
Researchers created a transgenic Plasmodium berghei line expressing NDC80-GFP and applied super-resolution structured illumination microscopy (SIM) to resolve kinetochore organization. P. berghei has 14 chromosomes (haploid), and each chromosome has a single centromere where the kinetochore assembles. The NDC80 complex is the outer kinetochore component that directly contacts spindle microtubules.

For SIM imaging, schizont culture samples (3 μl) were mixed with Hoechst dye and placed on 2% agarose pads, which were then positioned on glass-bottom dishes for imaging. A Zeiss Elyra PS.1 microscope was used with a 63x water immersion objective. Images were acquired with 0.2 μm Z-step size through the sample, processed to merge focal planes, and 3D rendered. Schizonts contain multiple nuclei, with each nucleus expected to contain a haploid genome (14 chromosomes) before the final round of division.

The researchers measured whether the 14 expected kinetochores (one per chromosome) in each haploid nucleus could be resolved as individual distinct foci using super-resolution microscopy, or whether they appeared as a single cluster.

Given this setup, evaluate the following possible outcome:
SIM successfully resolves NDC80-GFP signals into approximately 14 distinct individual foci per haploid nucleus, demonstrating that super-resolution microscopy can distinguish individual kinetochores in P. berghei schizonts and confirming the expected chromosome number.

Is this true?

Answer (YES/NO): NO